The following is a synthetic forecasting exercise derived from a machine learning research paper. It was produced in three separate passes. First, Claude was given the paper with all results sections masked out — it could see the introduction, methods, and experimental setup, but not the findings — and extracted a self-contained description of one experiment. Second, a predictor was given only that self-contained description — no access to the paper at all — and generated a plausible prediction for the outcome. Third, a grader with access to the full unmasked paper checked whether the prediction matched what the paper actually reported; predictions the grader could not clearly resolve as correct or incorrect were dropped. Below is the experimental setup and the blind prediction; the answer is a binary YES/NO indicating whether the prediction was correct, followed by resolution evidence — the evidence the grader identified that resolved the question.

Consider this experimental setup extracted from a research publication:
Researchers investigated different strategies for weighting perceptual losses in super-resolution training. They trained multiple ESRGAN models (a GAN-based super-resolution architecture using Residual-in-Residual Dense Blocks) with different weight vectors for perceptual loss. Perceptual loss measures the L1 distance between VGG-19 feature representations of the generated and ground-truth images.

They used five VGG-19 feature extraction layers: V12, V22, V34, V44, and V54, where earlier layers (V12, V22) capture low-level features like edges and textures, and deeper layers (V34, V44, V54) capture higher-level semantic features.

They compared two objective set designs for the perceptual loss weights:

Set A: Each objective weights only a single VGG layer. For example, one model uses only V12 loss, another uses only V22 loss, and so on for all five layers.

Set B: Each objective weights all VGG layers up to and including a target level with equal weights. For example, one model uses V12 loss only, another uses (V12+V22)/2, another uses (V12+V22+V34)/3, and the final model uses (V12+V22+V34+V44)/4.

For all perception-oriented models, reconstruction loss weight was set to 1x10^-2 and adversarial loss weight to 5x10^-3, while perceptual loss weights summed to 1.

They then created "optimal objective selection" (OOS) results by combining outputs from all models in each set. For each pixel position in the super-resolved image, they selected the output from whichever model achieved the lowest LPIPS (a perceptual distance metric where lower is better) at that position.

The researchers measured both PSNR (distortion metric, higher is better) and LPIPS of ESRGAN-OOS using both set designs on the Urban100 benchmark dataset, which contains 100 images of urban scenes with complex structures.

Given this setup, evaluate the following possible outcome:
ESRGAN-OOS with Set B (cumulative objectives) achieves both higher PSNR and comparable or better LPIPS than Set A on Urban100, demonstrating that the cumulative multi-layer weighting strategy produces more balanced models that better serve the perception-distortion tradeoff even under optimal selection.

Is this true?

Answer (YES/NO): YES